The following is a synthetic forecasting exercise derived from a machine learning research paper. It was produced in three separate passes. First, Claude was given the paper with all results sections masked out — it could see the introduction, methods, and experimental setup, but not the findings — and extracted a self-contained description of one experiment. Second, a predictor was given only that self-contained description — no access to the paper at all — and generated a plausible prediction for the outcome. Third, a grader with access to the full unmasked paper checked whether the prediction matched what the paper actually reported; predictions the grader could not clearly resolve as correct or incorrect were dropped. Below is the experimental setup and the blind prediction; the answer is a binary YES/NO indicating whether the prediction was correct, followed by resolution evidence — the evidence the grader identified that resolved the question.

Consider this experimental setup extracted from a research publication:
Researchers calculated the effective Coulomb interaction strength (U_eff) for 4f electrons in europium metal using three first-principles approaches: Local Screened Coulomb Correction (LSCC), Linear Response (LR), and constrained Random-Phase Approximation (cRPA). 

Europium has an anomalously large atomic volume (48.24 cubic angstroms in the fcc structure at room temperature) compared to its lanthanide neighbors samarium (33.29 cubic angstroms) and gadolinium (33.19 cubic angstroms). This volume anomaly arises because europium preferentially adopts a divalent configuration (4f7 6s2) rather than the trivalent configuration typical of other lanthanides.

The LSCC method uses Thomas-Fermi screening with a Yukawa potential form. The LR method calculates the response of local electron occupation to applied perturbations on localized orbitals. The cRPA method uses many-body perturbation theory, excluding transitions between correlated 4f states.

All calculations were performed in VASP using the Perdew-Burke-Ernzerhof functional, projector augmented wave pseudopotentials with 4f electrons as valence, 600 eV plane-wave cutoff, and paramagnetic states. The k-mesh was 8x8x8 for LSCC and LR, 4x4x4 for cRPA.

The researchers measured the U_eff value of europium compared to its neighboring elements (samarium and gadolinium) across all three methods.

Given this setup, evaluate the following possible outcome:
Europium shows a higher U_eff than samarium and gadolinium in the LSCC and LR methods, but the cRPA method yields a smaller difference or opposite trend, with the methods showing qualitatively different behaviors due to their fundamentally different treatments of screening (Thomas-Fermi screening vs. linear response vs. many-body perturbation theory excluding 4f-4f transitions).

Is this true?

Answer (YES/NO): NO